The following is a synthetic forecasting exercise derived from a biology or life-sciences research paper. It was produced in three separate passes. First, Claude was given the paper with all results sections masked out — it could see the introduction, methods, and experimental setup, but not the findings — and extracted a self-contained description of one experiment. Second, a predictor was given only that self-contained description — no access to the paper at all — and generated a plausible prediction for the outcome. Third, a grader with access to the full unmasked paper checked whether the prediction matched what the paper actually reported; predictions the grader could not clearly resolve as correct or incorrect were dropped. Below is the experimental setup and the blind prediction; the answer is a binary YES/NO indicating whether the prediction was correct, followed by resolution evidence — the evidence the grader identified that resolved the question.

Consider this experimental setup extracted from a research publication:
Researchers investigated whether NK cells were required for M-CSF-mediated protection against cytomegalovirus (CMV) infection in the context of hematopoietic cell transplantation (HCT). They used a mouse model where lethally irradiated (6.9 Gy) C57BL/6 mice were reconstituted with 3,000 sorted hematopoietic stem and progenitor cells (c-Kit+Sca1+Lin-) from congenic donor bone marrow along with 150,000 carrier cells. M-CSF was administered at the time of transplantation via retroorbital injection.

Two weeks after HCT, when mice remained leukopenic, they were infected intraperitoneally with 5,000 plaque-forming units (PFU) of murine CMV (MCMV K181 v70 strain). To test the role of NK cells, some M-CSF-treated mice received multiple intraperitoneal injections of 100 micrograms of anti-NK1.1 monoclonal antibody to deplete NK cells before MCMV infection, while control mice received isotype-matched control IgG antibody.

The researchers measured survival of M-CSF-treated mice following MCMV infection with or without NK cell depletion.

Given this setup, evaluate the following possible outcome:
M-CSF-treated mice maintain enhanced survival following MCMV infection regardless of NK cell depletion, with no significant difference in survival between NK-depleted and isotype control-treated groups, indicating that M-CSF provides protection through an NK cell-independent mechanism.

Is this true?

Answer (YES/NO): NO